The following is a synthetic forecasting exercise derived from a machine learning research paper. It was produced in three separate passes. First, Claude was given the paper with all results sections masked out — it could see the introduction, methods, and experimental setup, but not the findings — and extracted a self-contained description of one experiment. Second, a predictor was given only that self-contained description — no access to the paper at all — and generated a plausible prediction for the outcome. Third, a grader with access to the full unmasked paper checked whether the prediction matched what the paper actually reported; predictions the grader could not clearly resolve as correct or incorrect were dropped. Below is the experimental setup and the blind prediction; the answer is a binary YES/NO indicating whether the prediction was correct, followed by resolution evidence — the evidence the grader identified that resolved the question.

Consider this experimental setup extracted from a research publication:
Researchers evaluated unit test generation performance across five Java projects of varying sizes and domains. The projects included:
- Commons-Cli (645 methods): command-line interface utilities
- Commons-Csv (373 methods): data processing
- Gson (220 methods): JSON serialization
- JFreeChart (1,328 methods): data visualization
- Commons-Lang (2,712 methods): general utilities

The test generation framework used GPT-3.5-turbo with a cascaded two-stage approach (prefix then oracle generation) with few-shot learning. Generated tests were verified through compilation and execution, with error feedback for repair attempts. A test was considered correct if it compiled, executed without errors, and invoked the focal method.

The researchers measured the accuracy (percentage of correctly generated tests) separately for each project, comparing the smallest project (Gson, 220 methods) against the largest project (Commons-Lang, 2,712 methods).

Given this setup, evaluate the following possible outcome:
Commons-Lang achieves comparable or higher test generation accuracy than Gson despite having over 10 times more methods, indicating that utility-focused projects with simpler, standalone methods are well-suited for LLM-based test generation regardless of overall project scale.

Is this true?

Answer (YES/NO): YES